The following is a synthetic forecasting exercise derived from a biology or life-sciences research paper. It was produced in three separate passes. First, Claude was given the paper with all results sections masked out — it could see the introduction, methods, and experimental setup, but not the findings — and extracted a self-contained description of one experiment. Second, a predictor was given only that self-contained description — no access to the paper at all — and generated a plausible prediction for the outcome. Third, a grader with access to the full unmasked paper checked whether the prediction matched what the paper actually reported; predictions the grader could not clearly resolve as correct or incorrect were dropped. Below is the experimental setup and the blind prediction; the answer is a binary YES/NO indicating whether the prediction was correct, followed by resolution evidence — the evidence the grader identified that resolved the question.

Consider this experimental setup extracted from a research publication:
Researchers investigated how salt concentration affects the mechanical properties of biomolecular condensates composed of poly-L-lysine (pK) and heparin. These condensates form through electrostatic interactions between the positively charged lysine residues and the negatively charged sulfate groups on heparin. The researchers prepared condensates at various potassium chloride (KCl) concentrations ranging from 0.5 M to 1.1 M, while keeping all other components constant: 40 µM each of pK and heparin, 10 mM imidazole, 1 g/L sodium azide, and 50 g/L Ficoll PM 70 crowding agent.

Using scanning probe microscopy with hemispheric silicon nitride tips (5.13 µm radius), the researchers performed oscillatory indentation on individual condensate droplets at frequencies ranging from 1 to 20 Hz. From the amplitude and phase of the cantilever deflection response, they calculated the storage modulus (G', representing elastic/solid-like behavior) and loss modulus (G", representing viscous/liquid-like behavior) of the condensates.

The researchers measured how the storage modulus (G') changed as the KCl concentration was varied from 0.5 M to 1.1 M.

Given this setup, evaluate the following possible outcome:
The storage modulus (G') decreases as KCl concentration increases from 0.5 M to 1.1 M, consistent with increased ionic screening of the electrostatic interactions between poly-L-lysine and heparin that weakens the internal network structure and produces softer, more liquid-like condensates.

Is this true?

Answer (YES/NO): YES